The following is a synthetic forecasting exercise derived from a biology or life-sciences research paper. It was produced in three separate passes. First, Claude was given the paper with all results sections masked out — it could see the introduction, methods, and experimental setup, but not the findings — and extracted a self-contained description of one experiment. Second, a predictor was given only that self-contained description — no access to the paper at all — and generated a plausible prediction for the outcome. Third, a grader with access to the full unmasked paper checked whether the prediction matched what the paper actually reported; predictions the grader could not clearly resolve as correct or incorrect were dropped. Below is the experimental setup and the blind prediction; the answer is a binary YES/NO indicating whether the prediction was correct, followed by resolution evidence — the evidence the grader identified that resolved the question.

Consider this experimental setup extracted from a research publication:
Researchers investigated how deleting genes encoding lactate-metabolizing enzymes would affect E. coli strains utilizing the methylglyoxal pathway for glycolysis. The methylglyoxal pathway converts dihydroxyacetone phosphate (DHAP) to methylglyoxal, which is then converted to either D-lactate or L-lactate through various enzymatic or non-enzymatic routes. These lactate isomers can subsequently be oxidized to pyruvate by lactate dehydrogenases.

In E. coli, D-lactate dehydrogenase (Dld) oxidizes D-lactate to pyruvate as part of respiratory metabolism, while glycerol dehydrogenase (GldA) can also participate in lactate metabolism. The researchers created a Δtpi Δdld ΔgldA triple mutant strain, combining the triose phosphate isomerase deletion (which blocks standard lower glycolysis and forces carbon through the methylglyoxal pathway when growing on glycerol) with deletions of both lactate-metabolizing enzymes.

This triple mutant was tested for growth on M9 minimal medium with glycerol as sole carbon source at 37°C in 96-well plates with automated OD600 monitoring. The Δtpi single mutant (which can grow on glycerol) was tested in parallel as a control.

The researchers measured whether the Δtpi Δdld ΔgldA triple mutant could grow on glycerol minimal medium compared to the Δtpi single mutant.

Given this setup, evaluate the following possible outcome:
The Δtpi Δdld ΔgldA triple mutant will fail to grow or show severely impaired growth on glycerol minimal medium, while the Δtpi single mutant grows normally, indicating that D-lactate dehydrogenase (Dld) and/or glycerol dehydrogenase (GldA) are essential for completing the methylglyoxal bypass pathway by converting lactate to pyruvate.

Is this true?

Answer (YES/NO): YES